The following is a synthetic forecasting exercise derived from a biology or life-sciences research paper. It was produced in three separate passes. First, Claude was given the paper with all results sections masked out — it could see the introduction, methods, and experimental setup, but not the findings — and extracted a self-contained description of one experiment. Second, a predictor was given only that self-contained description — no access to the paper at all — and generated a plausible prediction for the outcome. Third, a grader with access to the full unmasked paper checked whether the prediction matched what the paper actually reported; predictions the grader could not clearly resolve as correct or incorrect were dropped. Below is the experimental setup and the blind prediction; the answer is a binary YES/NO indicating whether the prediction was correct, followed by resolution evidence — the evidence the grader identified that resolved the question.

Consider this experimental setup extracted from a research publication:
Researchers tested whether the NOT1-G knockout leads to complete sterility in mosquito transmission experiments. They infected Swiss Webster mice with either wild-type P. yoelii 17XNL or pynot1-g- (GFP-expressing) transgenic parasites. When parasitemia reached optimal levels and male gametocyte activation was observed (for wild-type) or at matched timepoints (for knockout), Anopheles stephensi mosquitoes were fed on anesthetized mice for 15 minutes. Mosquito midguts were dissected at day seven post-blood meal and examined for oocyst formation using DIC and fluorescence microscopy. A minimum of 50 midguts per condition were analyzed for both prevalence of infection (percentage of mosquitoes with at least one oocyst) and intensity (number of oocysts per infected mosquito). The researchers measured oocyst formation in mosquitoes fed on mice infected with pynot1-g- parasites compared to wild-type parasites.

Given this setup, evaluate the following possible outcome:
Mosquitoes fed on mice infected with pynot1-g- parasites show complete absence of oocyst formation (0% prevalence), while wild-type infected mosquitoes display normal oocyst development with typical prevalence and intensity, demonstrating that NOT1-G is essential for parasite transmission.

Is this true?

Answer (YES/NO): YES